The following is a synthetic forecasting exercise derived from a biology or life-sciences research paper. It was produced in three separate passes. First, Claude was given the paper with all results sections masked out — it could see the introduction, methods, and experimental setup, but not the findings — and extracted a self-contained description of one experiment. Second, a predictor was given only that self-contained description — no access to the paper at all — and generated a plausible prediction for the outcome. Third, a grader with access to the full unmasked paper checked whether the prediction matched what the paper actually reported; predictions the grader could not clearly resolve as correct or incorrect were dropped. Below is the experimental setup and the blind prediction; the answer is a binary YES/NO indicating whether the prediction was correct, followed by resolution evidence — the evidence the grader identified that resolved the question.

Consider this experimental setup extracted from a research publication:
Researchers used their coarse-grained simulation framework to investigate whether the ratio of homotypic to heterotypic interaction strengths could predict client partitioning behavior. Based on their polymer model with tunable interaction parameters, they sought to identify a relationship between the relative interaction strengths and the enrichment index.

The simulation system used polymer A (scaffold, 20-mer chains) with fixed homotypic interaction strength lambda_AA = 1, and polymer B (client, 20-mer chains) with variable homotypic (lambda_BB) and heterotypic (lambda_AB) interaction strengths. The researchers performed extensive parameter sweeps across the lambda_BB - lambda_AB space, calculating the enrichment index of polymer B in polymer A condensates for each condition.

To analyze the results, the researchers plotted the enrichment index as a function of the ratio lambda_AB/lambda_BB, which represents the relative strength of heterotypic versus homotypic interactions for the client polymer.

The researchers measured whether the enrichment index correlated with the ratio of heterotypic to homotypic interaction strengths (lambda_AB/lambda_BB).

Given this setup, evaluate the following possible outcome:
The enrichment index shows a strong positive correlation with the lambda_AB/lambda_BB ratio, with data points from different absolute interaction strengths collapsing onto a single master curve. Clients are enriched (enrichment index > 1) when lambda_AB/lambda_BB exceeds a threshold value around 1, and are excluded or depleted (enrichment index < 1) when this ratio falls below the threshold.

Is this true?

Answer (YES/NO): NO